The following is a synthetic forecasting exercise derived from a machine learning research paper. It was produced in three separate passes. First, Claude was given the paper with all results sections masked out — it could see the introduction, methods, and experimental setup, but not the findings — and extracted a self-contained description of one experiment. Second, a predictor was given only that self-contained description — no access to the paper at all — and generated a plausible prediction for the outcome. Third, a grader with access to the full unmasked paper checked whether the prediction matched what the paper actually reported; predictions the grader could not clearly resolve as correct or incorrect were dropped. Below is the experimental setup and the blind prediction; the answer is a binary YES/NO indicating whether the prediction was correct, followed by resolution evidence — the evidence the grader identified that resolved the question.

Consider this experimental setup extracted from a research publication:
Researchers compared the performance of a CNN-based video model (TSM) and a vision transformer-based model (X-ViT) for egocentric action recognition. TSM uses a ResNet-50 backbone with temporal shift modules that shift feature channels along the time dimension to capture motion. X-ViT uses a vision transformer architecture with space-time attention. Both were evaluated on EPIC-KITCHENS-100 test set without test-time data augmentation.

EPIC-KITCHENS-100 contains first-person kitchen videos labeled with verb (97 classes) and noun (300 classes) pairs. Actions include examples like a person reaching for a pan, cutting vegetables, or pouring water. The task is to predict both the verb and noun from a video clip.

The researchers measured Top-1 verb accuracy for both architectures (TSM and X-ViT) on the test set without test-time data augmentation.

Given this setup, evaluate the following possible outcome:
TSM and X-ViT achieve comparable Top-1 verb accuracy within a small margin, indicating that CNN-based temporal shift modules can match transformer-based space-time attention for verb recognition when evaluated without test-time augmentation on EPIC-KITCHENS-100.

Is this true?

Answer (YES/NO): YES